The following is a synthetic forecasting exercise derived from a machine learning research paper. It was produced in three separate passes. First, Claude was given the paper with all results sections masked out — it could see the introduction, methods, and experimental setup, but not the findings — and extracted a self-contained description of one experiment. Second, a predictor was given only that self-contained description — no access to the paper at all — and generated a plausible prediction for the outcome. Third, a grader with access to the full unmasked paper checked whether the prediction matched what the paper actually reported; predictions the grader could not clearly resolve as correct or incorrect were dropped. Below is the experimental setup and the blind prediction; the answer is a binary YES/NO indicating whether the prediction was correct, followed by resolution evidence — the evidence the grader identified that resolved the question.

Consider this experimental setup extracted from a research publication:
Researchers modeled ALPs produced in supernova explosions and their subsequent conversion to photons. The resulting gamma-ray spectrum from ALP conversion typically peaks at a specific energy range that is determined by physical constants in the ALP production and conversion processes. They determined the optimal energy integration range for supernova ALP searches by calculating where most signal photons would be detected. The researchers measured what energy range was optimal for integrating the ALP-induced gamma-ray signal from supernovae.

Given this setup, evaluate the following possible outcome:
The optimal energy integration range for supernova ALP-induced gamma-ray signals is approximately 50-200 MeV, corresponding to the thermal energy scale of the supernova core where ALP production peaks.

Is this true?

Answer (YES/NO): NO